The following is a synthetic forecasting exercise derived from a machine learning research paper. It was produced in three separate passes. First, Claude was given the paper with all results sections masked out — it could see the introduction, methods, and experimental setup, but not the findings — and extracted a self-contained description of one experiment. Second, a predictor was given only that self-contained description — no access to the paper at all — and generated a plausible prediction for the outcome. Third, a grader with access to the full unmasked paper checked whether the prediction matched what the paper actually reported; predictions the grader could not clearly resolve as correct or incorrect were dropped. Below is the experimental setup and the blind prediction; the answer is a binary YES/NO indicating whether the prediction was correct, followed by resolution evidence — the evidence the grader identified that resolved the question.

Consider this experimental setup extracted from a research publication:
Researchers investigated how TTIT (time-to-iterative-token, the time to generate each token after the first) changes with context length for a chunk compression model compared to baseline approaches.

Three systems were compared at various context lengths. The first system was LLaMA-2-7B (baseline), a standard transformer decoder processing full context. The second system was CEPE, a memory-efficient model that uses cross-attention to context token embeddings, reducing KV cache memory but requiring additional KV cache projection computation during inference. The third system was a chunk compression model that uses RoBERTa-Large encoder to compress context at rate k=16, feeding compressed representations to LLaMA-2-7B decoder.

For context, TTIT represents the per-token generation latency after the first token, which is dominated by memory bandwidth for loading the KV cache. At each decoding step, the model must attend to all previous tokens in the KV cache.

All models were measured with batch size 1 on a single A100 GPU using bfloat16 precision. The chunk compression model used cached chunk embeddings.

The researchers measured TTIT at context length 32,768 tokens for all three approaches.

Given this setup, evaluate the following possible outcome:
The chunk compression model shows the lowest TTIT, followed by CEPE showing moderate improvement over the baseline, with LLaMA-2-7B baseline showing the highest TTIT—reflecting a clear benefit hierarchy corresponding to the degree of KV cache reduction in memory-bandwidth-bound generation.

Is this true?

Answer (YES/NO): NO